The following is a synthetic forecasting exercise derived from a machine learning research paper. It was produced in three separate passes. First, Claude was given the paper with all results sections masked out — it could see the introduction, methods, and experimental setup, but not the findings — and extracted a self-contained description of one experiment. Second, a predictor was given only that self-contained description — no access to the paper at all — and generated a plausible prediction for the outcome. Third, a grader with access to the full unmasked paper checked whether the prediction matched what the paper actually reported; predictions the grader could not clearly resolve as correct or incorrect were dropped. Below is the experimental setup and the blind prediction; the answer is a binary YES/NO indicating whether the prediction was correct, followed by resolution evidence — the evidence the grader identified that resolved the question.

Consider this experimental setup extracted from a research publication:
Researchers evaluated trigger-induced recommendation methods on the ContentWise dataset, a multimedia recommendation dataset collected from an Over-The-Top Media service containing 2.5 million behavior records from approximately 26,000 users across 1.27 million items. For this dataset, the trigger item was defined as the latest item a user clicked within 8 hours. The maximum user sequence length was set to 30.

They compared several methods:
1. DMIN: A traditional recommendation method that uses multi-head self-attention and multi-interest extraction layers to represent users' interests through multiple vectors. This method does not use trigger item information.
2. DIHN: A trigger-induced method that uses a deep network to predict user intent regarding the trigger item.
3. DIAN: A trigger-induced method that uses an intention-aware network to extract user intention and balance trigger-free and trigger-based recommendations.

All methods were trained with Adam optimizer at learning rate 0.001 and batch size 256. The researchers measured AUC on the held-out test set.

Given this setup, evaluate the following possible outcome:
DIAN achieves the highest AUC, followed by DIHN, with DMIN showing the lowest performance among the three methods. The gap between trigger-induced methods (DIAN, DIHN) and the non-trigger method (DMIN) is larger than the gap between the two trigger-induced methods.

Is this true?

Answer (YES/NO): NO